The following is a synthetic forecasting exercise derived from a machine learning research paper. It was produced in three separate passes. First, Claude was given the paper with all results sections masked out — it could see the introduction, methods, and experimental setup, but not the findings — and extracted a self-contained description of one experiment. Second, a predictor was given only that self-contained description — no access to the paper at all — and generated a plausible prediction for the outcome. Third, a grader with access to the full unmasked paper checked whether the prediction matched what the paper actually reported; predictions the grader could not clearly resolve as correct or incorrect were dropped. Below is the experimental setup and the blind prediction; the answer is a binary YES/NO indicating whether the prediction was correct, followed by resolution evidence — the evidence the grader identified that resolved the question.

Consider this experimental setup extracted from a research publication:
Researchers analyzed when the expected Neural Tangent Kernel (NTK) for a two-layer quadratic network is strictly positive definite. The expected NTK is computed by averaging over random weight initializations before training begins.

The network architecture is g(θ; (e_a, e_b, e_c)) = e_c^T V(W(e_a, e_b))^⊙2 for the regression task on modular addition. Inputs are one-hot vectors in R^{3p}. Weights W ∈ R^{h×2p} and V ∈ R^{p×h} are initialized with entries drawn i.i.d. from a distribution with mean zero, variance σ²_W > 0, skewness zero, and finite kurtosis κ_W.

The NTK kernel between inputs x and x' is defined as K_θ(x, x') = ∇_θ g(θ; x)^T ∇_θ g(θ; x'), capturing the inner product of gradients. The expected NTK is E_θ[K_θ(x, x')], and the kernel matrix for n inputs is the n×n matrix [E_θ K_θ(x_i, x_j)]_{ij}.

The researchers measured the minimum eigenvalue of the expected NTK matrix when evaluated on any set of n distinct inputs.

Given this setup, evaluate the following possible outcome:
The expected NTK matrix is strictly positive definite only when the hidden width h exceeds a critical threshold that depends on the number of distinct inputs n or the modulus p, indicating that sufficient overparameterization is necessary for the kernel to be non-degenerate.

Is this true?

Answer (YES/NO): NO